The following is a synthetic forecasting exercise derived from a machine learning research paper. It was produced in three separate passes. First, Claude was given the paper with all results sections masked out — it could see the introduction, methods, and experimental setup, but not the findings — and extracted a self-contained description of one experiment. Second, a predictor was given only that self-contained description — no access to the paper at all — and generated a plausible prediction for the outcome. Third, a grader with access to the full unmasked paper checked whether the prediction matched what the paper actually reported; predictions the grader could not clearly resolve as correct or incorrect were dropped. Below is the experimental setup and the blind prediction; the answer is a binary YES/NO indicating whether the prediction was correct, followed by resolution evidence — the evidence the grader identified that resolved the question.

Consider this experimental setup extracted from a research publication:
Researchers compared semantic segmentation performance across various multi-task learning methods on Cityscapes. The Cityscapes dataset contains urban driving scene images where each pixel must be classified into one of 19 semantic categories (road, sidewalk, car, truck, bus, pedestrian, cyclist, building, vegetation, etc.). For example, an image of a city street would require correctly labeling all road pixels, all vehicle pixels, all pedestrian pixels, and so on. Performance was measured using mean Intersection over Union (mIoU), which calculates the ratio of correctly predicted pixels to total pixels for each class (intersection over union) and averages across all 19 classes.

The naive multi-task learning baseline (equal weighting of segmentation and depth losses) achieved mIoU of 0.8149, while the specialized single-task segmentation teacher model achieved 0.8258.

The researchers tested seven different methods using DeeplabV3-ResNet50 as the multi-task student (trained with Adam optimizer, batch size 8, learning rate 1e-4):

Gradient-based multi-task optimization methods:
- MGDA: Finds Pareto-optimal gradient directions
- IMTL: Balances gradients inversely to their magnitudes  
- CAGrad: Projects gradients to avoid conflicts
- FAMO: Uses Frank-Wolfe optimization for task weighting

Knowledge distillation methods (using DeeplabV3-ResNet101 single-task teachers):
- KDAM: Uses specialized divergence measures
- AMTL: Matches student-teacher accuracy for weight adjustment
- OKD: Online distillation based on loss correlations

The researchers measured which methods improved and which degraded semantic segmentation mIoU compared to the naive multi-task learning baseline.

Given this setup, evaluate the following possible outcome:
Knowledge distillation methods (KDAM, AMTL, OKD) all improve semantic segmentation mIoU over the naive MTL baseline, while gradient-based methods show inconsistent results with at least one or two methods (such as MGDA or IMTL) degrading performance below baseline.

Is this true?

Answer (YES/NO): NO